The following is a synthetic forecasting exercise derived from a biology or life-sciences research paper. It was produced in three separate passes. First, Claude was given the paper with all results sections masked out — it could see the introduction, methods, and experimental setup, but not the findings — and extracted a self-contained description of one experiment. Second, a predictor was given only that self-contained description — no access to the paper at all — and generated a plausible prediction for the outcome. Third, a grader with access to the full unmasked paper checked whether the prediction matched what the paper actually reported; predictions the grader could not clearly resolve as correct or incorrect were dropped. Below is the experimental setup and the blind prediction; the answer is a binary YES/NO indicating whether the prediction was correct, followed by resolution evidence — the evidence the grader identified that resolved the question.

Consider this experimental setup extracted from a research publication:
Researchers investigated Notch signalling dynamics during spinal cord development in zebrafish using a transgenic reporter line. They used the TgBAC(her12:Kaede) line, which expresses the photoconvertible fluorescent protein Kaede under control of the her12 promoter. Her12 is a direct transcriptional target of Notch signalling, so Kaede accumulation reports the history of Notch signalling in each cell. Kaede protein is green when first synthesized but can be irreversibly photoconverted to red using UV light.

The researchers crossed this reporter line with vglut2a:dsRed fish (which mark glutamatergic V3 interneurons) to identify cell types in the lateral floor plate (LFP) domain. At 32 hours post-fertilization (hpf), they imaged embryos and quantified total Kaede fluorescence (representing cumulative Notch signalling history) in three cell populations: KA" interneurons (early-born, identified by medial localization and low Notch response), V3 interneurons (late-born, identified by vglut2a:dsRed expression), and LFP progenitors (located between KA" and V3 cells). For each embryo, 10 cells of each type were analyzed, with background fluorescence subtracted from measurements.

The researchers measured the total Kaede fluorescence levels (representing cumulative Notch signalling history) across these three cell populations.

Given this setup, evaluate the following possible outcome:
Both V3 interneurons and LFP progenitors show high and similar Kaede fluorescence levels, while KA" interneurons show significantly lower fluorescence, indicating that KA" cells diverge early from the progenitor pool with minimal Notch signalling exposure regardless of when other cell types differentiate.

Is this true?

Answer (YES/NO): NO